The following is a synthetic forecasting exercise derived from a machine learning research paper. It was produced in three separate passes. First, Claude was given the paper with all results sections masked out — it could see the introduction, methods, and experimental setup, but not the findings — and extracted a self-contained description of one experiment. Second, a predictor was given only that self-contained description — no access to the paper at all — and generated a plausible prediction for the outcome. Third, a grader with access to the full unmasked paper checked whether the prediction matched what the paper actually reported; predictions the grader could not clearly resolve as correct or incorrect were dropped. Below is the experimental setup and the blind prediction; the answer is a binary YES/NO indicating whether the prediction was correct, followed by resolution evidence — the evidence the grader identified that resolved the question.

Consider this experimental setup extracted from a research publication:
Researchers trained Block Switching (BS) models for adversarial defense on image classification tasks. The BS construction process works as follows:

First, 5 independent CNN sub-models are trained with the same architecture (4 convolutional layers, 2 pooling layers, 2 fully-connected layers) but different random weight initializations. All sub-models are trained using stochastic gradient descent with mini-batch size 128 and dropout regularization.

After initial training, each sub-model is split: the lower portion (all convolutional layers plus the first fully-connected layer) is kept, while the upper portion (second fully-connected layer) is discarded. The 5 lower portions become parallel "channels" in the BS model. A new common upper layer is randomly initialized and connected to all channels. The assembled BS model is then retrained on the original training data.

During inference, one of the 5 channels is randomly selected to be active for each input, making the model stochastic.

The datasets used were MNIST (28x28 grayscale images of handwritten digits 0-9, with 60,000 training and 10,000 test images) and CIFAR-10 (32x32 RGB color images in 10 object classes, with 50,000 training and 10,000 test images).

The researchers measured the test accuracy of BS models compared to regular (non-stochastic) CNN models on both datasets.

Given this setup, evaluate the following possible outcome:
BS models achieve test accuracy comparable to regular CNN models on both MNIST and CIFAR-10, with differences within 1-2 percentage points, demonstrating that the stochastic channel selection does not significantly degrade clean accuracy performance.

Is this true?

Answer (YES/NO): YES